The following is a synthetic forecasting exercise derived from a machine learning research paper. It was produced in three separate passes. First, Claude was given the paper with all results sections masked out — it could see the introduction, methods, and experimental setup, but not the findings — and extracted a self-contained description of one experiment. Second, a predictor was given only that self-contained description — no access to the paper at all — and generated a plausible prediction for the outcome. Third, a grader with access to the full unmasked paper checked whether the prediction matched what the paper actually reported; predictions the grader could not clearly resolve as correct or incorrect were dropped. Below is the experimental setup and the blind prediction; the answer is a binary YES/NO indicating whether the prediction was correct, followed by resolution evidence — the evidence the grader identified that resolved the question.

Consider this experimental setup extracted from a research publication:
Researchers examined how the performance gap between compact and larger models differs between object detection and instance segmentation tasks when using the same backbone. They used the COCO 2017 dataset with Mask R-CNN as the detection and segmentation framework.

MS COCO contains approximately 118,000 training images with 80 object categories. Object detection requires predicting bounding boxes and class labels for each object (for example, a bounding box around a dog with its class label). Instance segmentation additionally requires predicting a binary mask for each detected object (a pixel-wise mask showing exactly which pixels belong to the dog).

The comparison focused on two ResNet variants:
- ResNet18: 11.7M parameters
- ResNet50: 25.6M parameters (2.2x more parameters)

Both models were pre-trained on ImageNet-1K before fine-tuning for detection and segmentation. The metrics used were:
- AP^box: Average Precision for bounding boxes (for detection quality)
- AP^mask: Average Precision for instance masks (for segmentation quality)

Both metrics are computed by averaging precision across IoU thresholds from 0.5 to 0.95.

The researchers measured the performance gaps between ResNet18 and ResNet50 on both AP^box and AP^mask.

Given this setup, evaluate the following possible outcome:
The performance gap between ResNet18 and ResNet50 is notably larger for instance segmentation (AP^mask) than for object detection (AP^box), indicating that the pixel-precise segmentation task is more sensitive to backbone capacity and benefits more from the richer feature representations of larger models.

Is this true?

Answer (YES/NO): NO